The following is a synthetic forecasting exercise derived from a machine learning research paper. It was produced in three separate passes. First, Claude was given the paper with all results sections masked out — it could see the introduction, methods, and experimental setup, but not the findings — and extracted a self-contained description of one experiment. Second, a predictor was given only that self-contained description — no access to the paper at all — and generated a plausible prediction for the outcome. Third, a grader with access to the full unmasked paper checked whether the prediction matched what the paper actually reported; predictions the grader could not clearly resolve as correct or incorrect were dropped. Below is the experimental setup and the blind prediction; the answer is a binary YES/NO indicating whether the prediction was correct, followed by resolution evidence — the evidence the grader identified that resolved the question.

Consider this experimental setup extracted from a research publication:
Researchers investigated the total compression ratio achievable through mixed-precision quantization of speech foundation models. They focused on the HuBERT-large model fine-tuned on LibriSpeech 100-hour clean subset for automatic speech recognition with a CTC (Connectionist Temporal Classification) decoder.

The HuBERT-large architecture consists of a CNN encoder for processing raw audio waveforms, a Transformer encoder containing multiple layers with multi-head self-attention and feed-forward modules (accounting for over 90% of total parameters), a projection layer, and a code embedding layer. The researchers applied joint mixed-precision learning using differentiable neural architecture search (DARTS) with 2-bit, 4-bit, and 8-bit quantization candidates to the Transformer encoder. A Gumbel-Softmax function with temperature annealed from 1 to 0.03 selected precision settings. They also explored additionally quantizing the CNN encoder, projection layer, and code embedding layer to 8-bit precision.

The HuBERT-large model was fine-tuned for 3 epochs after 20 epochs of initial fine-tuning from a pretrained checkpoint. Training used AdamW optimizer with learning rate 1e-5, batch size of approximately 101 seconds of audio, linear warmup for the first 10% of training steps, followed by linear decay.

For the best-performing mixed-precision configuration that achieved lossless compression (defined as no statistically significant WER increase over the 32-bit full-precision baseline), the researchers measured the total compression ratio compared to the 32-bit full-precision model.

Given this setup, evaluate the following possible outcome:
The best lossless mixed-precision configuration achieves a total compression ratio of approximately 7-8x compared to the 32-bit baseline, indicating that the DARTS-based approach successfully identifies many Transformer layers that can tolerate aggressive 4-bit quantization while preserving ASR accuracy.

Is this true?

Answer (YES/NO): NO